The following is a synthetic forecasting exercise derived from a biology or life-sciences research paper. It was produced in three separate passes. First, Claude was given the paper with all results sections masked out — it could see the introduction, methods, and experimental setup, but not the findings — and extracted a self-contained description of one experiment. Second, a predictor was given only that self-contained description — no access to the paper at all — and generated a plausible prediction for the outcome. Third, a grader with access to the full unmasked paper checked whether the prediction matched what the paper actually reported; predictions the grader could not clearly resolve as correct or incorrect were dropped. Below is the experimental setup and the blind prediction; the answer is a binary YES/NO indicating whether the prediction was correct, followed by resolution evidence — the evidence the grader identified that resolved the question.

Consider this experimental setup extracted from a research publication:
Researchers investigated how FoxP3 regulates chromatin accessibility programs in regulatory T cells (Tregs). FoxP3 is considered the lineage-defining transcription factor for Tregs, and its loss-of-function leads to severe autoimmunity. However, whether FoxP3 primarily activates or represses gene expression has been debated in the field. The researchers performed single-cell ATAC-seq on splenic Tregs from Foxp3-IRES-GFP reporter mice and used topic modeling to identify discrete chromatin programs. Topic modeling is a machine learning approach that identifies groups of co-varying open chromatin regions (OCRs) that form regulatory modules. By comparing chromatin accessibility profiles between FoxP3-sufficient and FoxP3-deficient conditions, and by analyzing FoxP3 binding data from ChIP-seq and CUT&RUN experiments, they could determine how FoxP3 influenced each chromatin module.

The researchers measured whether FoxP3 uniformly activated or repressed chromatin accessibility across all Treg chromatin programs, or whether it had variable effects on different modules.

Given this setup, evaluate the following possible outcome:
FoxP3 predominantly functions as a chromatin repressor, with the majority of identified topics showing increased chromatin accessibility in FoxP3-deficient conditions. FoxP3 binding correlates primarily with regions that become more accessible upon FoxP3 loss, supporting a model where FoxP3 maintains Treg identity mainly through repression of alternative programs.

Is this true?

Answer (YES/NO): NO